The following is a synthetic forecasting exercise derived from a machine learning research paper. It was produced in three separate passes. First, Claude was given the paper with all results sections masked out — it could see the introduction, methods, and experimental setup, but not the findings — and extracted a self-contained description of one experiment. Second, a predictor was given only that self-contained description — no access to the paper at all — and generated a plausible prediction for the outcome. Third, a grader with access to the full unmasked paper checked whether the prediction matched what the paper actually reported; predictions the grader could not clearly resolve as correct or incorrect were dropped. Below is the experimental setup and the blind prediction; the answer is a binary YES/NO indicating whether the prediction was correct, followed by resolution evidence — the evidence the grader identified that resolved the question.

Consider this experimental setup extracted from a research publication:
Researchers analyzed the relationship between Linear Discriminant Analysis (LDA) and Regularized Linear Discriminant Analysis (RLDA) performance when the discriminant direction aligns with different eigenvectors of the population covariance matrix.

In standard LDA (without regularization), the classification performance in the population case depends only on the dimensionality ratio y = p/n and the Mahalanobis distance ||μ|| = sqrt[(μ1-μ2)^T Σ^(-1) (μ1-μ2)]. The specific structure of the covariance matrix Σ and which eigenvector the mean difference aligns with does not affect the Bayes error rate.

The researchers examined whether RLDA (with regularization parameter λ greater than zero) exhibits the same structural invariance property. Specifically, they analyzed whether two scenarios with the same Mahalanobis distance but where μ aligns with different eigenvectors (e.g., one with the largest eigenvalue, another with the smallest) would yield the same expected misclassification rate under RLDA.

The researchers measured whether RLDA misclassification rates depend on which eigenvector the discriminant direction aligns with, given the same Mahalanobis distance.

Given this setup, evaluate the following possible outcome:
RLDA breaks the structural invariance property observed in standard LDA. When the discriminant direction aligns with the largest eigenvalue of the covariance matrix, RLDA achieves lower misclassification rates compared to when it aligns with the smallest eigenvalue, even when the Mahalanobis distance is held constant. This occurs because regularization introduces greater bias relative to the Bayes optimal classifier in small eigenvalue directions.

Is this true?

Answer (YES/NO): YES